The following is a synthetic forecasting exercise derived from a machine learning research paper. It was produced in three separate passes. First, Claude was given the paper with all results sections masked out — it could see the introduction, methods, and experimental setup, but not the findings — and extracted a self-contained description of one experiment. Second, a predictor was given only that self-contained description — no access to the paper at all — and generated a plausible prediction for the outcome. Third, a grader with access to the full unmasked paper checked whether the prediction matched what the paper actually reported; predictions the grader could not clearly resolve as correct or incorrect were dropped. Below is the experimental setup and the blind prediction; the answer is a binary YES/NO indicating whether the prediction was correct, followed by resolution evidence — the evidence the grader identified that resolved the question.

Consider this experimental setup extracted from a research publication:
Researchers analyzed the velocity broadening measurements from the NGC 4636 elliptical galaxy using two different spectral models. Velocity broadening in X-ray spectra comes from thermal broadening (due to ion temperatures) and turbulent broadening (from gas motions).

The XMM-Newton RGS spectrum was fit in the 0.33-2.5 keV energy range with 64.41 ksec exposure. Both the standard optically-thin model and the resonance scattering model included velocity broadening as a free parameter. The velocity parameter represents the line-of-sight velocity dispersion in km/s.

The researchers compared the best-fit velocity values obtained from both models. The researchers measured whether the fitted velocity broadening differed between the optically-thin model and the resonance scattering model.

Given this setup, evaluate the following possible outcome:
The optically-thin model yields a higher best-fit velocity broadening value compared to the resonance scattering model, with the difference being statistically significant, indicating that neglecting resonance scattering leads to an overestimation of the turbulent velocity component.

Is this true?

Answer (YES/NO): NO